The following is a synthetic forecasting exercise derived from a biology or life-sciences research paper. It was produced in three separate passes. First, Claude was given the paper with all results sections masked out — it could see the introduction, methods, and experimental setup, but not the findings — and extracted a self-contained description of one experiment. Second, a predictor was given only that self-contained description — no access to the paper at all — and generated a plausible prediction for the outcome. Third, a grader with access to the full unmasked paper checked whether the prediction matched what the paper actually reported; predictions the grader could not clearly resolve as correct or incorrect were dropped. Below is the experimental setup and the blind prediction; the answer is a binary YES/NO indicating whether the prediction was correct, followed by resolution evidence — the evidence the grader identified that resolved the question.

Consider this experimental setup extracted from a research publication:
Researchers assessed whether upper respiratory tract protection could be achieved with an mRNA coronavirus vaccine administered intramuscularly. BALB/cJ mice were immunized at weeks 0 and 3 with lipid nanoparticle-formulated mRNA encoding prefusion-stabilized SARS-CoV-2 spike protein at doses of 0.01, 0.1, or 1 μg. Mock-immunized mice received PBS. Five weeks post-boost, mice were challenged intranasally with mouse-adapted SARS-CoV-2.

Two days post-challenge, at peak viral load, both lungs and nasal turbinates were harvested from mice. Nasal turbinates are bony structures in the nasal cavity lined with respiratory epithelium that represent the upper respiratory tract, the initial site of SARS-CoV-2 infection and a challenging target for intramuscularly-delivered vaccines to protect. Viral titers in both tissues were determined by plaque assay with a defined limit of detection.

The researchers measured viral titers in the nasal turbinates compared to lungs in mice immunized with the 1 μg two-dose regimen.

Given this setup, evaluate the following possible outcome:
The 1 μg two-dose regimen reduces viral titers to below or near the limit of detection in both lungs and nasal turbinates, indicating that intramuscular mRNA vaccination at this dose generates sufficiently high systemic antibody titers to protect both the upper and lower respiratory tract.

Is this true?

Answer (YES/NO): YES